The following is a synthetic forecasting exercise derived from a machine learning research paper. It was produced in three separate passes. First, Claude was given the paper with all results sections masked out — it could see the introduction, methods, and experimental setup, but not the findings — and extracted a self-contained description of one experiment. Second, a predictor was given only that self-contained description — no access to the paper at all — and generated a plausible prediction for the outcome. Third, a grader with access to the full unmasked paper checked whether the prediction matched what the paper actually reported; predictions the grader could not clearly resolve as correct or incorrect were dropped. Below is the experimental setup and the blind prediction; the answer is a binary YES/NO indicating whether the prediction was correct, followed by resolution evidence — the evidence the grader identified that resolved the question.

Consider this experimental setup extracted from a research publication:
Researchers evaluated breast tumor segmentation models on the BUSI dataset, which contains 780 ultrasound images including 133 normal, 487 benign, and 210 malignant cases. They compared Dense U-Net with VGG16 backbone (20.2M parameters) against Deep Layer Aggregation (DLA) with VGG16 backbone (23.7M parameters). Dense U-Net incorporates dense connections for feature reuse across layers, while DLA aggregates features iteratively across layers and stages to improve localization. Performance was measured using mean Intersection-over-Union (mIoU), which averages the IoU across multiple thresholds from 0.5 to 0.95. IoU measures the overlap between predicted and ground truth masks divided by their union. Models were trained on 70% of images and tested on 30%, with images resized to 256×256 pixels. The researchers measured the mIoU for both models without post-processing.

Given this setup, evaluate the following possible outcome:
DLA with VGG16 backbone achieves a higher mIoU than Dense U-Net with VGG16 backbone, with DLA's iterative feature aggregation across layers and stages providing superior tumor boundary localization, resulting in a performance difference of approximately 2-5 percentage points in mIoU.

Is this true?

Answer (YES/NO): YES